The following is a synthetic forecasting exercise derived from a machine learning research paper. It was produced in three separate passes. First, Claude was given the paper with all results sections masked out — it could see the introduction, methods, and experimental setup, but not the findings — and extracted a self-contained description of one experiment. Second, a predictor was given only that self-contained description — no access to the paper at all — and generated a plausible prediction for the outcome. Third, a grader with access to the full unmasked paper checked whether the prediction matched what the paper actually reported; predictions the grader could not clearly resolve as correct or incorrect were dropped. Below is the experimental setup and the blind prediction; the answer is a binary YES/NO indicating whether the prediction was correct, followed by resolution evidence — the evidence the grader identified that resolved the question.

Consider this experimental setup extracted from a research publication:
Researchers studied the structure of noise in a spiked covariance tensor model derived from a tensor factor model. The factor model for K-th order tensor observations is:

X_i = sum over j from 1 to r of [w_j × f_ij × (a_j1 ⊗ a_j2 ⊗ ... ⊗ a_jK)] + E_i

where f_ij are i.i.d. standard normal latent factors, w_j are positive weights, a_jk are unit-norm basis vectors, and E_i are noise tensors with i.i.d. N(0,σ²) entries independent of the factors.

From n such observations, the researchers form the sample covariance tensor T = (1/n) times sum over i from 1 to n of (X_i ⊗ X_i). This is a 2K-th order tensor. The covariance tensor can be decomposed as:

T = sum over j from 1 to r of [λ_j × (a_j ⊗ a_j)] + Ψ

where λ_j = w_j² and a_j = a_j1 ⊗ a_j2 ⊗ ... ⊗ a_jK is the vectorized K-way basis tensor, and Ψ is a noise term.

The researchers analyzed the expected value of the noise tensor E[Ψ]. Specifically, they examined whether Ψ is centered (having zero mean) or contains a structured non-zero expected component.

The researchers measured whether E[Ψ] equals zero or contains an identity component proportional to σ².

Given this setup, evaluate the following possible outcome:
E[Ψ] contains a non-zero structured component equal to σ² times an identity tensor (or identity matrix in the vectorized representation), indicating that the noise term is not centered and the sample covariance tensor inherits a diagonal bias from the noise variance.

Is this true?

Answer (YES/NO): YES